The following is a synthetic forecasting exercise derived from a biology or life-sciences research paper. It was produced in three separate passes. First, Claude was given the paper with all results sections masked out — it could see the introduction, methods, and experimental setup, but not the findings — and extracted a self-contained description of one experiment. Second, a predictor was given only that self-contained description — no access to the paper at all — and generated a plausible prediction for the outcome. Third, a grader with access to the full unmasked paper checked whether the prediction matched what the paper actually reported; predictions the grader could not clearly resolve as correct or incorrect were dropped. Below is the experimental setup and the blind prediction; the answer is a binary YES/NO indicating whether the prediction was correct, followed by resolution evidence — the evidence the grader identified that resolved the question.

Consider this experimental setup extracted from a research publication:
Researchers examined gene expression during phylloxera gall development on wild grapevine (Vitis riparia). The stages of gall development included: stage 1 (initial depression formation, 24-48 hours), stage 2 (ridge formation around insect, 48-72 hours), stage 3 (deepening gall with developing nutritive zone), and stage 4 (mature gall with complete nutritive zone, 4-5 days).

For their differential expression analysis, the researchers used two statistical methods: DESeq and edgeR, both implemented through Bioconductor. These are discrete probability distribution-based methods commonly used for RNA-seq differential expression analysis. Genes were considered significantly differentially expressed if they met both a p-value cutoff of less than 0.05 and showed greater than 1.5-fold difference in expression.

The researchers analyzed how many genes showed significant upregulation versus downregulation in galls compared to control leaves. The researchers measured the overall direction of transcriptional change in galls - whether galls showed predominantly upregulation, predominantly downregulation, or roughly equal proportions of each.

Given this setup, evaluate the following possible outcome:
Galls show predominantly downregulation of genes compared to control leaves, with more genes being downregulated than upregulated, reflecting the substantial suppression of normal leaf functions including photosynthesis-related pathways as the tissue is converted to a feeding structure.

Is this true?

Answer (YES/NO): NO